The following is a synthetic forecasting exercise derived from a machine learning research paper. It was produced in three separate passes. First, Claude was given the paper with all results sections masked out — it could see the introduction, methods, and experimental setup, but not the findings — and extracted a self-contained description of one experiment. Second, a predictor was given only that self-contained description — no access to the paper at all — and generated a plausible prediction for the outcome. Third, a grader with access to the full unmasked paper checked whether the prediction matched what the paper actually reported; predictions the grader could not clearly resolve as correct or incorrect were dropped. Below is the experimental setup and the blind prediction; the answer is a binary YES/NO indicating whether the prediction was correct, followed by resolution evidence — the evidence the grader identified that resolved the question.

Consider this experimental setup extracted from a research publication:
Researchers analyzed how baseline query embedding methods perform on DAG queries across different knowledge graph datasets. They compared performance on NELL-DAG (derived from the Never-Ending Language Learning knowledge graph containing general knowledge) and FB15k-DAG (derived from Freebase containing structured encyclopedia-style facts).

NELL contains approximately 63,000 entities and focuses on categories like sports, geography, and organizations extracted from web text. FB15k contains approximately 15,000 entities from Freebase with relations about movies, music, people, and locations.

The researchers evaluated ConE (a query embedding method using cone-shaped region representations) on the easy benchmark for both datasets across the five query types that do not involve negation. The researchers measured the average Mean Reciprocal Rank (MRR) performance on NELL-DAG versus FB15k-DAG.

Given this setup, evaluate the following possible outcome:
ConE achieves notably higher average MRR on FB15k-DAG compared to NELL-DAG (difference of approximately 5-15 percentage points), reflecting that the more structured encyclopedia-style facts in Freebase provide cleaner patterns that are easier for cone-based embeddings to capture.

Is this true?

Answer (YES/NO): NO